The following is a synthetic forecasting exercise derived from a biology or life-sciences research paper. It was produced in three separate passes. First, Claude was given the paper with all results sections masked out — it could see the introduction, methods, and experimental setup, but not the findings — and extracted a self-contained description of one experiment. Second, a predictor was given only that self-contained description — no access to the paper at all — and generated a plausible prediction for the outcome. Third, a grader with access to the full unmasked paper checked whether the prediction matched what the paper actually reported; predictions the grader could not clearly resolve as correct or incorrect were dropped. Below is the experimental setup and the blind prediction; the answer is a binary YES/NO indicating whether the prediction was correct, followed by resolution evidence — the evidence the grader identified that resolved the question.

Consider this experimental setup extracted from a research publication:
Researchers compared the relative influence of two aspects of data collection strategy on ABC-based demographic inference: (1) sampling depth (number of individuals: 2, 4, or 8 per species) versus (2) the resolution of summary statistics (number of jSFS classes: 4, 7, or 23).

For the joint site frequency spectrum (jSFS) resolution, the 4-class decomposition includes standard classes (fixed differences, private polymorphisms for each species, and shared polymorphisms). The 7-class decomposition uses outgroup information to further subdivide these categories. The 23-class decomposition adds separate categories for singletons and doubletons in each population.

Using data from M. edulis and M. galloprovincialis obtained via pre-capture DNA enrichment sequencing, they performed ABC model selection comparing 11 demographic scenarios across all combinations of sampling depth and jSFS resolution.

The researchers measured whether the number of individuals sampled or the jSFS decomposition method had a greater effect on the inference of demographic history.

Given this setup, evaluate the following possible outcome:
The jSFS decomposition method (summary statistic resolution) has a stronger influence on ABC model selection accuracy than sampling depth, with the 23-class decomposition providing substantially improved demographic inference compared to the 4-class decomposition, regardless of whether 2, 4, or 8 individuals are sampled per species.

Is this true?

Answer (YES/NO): YES